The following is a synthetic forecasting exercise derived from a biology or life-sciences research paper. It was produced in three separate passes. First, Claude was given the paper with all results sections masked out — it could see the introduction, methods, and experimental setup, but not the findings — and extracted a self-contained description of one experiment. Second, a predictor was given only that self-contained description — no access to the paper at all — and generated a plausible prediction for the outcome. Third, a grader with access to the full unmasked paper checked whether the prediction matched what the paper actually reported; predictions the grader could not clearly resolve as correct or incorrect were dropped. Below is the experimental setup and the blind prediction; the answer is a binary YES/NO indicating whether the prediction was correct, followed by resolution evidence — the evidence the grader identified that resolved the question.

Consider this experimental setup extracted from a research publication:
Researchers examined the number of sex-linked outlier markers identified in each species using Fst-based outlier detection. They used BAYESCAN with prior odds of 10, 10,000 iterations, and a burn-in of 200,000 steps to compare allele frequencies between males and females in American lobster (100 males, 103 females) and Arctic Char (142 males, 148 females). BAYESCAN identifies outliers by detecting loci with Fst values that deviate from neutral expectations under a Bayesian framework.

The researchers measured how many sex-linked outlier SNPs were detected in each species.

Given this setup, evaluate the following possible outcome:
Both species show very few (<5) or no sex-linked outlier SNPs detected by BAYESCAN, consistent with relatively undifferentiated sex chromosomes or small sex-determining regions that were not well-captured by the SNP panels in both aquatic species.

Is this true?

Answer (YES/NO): NO